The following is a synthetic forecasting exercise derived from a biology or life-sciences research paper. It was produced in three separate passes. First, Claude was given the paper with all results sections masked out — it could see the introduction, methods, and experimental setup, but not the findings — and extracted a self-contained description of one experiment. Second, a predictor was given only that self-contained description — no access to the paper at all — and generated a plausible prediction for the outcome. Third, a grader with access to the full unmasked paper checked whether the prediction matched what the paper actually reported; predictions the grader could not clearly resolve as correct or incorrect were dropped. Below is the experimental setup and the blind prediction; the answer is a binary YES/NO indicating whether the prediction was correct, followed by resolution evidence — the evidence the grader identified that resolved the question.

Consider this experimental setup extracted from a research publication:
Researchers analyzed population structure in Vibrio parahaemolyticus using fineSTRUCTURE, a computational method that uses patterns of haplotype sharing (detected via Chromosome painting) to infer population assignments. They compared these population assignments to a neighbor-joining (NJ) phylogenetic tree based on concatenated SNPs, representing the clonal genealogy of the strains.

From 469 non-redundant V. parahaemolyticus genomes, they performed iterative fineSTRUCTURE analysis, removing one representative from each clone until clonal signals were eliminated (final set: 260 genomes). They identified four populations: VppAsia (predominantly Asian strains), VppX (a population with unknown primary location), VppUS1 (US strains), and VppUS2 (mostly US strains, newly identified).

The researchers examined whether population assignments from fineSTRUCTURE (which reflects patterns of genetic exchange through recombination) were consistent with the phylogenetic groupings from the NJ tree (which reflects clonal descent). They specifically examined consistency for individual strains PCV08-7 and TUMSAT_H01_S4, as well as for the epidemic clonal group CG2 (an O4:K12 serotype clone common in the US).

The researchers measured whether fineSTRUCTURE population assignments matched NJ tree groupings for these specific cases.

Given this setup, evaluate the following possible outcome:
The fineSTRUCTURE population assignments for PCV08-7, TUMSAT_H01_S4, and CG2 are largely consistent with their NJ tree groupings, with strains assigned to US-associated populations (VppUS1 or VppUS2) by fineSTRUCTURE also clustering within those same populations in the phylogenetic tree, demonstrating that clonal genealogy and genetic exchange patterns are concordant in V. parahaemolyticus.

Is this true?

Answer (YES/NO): NO